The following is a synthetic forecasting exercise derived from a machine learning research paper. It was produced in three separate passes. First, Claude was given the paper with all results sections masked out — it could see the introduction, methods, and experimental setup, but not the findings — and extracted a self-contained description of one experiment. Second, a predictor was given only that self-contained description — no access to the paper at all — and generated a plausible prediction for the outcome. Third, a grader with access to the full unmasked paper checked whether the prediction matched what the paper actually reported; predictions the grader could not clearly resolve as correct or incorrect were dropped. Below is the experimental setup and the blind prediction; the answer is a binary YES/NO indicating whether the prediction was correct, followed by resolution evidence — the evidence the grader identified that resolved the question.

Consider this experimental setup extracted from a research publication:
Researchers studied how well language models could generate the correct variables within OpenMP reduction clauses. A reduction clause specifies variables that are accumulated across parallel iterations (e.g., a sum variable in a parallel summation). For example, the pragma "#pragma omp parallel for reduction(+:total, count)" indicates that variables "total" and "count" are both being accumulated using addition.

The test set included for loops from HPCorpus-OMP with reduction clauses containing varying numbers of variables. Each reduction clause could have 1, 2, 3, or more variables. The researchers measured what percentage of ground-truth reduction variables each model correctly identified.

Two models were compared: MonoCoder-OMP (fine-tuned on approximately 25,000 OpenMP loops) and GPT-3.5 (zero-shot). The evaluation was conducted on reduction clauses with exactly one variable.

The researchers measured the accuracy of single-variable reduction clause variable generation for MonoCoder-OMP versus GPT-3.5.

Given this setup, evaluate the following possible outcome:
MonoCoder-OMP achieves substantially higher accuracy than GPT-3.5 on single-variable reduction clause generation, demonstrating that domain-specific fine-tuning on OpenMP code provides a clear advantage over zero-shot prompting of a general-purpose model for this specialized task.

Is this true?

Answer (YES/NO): NO